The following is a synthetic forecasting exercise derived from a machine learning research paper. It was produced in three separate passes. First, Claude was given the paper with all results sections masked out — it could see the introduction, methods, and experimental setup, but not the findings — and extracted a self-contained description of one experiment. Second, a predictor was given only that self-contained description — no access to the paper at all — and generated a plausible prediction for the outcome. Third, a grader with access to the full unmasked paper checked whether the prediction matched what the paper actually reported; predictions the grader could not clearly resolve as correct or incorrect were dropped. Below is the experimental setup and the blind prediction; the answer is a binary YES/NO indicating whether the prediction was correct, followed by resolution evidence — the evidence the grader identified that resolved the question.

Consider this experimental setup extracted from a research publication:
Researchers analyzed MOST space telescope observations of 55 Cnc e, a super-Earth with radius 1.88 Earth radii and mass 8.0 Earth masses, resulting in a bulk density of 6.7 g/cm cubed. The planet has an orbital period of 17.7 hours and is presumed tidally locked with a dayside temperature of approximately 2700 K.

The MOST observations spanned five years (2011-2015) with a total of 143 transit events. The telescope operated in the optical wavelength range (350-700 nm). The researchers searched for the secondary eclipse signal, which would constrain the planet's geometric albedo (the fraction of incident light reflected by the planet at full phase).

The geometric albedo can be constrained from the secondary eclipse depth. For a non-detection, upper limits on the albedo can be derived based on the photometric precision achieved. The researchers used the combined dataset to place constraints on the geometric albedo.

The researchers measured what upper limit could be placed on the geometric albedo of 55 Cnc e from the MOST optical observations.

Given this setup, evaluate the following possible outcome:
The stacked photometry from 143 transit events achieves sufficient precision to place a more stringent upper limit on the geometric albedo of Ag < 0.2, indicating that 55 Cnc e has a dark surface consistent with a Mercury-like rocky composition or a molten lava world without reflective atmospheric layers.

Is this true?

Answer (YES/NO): NO